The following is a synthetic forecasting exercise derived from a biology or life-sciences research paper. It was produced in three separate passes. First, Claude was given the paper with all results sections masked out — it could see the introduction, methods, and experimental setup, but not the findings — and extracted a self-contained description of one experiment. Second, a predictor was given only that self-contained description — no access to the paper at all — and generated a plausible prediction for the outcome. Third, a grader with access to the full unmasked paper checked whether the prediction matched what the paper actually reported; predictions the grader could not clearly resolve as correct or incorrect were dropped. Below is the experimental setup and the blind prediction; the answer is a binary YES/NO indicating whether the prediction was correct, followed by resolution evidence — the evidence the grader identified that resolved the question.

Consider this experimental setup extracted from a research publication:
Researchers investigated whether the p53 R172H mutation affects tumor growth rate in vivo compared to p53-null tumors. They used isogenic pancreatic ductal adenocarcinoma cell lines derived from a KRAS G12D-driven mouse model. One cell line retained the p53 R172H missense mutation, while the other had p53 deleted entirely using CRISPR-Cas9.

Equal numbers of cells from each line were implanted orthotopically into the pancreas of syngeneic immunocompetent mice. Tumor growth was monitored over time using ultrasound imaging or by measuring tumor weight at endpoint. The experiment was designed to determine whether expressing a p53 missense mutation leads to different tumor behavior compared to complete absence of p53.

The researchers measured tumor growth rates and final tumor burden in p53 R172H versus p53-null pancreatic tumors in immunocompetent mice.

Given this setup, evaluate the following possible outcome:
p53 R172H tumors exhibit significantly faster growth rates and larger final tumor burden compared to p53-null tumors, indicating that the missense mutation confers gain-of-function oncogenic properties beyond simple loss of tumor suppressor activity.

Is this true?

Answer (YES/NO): YES